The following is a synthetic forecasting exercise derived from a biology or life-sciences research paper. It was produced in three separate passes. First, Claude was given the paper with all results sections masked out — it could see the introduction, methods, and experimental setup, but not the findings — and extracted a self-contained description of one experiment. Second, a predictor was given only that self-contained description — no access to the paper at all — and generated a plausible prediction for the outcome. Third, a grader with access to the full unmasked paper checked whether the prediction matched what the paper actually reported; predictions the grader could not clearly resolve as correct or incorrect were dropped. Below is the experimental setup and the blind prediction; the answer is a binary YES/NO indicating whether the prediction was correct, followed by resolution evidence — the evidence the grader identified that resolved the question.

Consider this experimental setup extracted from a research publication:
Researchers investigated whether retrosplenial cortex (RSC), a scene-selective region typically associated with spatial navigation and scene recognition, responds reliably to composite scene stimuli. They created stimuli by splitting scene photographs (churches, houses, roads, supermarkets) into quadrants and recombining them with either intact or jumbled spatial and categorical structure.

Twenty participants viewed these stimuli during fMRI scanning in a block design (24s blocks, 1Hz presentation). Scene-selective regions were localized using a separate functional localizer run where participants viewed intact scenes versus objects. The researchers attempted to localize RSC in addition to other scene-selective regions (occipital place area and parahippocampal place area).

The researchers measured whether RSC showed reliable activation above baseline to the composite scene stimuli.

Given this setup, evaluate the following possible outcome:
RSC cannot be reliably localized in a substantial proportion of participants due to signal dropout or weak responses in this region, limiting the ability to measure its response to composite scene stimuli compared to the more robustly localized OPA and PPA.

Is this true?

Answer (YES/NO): NO